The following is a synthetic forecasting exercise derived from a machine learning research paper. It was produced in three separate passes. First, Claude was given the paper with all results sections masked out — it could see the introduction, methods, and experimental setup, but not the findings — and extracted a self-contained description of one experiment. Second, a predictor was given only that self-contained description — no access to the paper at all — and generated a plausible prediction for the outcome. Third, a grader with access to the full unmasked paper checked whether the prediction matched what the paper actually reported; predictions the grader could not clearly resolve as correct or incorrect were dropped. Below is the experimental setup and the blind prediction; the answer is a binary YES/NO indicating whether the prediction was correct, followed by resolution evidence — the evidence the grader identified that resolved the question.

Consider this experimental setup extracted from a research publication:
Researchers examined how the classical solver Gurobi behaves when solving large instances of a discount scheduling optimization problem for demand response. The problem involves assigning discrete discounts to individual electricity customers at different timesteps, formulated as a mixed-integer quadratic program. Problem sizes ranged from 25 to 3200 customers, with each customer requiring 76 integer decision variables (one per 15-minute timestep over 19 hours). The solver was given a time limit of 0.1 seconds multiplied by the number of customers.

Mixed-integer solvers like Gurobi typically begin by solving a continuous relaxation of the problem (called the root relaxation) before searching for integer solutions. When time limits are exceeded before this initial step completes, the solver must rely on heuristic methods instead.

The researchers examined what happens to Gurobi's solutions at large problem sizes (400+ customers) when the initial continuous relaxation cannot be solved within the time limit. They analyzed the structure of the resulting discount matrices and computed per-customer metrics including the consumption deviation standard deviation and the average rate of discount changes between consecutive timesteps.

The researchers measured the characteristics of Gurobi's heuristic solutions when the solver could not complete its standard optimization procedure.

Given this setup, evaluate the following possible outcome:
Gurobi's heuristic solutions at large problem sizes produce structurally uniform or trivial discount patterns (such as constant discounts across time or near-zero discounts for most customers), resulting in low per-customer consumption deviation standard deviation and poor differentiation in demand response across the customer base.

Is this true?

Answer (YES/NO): NO